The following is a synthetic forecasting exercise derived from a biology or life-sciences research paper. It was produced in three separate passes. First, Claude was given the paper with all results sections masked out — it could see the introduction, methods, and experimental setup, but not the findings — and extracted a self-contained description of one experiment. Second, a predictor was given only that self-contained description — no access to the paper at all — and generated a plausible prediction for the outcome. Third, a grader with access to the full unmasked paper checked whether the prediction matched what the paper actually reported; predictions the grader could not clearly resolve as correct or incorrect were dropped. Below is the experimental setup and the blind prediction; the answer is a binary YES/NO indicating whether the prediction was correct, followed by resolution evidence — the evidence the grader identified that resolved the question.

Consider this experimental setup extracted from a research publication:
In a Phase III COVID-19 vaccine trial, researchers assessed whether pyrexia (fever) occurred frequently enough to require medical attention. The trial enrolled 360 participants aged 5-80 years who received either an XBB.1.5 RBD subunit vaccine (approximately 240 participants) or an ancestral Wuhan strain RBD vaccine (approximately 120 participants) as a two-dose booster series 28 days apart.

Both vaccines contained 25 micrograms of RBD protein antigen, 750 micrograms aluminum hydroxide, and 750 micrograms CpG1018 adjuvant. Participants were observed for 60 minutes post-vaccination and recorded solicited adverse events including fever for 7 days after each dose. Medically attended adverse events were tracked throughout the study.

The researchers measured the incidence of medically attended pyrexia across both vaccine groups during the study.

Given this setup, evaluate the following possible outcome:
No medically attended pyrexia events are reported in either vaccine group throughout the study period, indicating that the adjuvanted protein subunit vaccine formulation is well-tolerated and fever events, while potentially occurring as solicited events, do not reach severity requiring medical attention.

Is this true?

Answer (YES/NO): NO